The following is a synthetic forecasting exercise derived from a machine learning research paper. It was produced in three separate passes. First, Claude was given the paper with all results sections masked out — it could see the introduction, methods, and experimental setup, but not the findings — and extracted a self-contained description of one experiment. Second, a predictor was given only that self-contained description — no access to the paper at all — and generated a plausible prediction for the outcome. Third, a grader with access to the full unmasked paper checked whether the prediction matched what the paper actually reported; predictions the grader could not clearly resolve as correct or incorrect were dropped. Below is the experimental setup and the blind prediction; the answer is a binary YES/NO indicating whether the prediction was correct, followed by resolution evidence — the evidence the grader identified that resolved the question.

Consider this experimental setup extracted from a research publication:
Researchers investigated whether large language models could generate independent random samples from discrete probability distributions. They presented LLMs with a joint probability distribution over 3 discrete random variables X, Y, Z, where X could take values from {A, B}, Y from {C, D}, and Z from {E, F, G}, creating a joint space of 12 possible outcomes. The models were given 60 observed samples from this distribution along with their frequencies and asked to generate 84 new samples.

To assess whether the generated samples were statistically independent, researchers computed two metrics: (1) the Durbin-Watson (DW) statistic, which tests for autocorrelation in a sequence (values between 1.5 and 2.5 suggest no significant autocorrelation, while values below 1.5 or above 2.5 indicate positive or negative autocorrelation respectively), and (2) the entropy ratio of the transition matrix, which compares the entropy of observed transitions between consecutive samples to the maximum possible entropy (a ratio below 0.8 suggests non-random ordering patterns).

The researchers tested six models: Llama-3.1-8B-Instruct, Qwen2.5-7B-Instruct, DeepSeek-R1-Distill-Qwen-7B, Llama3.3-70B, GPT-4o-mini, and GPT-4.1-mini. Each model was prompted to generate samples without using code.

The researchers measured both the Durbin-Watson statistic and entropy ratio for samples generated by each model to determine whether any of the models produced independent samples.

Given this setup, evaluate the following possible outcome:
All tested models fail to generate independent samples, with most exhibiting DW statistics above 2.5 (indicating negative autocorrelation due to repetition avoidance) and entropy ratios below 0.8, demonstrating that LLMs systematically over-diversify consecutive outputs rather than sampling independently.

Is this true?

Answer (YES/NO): NO